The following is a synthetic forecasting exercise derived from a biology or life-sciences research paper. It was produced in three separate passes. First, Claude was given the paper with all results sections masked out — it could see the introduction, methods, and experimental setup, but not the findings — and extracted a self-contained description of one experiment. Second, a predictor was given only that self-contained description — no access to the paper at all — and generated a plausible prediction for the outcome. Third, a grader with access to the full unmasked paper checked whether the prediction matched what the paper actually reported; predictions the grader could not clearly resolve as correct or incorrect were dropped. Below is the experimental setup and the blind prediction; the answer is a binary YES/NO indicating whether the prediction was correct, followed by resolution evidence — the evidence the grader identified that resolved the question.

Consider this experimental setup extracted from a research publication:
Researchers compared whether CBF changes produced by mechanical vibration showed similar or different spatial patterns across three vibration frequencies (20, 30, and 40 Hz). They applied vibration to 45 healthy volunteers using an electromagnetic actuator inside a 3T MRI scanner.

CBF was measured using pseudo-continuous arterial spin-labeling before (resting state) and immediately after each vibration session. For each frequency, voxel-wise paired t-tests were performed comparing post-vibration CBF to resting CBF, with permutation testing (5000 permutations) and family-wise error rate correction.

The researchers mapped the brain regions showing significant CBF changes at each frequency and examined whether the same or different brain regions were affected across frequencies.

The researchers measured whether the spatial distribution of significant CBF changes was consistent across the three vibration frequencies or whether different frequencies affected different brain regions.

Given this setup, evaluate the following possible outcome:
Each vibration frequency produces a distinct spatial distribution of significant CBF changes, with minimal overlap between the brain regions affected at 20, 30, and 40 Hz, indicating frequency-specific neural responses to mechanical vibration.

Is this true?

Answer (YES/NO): NO